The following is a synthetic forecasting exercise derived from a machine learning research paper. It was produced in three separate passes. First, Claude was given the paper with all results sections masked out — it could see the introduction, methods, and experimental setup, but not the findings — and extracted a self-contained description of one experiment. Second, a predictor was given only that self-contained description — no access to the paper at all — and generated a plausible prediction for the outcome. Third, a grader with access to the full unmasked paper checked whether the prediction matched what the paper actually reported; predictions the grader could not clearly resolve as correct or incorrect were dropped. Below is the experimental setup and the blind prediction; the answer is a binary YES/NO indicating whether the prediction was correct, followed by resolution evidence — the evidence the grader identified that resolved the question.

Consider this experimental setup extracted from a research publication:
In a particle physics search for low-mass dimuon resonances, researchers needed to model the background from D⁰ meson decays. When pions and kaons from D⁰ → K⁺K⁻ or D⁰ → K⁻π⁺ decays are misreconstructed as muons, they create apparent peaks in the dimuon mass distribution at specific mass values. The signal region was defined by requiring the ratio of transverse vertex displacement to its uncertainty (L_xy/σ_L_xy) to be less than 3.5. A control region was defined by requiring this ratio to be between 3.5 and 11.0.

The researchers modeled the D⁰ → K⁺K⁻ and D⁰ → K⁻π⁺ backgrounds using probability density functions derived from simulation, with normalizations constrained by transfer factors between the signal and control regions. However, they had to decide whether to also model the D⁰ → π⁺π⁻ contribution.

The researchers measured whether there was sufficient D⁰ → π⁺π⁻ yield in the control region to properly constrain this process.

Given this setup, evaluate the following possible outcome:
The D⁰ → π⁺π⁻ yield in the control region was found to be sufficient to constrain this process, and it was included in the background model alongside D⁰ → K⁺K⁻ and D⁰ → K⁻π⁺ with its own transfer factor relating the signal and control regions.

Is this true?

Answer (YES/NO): NO